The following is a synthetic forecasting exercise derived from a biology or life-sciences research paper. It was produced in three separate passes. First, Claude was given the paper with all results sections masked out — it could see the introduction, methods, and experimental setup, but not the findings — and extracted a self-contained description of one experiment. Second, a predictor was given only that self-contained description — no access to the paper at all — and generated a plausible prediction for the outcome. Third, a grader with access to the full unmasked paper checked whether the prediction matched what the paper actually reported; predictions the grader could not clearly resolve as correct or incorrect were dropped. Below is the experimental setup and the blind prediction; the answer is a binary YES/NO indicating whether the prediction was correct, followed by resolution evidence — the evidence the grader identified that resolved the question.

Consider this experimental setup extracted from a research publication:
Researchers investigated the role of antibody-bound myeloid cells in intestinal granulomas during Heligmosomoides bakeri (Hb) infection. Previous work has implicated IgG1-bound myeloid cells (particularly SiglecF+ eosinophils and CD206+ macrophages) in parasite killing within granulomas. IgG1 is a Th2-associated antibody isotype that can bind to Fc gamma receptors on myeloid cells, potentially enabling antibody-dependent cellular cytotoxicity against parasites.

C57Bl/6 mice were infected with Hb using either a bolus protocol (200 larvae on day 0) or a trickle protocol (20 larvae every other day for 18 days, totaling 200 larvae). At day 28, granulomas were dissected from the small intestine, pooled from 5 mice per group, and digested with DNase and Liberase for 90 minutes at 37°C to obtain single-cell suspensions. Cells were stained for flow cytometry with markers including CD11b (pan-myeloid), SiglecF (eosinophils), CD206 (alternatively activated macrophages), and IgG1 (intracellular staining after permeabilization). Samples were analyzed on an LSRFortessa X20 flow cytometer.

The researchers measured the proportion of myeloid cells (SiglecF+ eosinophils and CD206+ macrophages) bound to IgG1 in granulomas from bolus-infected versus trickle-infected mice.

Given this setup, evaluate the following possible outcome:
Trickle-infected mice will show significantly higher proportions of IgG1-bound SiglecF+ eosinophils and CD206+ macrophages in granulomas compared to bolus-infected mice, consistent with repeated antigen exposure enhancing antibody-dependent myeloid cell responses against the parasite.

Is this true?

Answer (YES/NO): YES